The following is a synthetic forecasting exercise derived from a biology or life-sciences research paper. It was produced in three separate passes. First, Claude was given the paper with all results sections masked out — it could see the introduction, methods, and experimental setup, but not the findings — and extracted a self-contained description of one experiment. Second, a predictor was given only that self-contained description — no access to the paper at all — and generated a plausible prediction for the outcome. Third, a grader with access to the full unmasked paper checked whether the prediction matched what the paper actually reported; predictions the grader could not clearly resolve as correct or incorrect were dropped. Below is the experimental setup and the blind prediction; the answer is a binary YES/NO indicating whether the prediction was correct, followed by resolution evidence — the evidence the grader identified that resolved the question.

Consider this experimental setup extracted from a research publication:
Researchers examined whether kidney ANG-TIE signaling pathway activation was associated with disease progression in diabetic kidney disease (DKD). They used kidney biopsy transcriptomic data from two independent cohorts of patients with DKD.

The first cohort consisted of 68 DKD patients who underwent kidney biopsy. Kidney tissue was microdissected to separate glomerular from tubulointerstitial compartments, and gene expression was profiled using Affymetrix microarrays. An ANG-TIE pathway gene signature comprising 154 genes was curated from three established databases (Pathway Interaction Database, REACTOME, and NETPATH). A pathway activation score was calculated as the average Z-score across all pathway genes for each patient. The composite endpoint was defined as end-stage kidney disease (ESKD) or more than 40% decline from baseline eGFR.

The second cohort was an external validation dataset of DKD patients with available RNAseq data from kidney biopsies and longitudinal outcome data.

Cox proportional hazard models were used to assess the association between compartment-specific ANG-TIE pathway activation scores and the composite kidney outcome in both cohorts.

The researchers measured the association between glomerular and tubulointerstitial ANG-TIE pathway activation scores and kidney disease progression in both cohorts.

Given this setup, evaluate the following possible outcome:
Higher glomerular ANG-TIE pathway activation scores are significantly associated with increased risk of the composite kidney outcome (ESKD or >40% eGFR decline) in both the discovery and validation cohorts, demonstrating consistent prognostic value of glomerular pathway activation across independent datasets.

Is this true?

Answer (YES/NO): NO